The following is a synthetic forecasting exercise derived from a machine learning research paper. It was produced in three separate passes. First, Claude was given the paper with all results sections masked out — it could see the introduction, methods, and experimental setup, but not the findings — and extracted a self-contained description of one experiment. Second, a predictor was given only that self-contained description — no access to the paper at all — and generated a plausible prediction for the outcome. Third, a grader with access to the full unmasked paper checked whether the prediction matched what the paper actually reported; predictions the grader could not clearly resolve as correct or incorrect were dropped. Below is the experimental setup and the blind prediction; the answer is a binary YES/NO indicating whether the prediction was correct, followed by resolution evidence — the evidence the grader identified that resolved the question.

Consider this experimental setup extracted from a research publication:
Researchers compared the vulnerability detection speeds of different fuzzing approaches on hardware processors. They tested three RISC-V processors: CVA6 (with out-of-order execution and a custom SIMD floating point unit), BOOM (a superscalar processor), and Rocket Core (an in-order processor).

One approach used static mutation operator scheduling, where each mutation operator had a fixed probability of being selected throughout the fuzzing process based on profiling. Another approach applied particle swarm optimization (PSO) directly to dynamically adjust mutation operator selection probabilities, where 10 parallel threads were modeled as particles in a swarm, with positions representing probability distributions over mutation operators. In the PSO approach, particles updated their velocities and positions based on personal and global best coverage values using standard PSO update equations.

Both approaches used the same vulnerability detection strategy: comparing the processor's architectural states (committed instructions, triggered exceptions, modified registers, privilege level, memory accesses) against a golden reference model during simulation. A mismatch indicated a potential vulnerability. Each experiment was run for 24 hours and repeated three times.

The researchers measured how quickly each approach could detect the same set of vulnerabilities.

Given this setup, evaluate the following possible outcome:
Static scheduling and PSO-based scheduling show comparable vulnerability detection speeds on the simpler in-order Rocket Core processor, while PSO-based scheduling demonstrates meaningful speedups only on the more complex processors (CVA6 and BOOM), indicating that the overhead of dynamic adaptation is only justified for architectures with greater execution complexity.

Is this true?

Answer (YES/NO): NO